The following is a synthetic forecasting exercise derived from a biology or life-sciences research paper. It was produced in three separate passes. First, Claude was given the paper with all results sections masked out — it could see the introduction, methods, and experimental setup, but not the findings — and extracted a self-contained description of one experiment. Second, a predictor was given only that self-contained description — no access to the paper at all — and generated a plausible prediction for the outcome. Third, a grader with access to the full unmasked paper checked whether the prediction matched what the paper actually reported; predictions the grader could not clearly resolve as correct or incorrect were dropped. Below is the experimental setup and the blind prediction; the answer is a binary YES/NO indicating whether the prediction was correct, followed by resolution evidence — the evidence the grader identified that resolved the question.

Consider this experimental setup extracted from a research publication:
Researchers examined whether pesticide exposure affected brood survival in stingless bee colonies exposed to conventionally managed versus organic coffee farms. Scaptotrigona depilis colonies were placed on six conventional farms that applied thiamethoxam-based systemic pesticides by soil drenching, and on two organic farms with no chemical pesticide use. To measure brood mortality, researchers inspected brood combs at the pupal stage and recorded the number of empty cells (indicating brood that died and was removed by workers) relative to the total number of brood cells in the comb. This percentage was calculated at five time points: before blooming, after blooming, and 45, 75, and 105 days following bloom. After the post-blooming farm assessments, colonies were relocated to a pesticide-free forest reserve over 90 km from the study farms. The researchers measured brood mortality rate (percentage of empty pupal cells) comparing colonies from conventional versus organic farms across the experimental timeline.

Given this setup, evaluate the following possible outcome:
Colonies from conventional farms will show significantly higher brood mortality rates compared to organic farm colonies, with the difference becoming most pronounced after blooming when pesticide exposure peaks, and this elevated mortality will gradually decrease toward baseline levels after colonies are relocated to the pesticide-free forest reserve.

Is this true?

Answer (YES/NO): NO